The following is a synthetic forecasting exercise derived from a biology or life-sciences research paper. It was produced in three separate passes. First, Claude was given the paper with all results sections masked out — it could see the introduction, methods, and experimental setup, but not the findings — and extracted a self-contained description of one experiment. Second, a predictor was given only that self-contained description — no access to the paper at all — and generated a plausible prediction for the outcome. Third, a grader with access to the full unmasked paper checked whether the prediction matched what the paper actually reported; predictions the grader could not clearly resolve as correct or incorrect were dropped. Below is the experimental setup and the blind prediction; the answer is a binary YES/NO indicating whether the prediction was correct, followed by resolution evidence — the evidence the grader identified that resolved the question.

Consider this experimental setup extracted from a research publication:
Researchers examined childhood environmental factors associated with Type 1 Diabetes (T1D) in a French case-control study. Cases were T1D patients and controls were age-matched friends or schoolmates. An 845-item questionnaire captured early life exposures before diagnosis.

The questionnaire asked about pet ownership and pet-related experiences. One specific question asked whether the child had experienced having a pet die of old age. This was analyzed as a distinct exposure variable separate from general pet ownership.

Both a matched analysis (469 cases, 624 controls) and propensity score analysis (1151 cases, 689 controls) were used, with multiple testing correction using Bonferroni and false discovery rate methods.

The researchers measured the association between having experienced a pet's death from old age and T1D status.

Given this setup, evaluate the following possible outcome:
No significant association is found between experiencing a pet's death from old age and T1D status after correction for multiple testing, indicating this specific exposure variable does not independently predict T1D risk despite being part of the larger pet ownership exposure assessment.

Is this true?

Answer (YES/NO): NO